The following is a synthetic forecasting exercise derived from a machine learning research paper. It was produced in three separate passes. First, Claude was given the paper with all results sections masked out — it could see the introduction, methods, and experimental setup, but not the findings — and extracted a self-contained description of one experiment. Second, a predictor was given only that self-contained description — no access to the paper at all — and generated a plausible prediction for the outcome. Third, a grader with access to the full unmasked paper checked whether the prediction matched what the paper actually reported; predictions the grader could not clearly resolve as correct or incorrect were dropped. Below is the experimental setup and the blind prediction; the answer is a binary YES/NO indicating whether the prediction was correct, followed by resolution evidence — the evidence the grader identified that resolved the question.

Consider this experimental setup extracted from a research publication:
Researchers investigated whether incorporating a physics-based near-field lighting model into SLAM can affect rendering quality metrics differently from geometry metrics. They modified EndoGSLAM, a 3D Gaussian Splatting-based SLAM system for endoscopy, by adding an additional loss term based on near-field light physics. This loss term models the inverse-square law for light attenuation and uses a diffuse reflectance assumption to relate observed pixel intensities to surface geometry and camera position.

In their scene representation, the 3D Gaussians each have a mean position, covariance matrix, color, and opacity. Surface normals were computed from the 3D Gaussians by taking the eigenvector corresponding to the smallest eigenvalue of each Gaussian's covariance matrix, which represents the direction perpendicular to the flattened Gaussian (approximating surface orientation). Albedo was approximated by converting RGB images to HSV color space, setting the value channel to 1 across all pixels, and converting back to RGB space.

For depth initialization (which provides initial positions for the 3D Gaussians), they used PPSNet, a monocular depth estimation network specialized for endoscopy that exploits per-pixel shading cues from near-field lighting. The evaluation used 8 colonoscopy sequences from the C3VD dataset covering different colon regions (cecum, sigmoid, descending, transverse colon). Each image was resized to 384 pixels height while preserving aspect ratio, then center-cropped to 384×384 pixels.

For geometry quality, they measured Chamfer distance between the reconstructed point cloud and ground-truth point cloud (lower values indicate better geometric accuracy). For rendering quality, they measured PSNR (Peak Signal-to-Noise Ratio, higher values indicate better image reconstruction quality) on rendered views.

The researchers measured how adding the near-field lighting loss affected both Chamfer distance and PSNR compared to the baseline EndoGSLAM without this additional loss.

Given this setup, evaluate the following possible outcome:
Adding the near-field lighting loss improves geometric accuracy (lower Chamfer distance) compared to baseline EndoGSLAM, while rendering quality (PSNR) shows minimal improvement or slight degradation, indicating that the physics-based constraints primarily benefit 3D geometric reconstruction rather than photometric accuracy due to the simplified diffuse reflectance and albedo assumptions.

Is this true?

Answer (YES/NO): NO